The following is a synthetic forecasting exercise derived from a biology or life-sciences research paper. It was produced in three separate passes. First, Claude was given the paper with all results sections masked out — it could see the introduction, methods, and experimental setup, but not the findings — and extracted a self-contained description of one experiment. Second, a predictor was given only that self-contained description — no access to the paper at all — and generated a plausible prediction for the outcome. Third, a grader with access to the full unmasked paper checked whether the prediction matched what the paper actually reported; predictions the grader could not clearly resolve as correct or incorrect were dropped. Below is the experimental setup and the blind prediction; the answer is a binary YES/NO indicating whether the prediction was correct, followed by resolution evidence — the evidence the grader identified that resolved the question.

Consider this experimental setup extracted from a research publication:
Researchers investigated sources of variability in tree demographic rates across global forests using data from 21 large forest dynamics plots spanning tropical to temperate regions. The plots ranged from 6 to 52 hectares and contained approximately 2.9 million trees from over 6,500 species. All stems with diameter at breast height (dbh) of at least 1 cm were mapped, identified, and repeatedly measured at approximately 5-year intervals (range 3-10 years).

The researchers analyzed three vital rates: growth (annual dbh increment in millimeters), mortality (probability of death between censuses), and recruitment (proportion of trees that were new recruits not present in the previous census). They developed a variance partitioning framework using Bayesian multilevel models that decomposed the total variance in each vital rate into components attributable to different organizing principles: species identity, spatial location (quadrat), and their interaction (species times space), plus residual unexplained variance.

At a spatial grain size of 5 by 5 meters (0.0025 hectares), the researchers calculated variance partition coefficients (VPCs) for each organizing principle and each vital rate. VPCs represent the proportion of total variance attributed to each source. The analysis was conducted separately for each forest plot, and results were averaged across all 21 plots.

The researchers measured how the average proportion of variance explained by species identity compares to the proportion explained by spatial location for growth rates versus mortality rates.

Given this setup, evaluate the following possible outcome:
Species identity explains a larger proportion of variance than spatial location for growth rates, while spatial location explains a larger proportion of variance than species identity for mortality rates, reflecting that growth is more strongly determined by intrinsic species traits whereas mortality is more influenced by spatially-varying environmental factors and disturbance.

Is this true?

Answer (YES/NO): NO